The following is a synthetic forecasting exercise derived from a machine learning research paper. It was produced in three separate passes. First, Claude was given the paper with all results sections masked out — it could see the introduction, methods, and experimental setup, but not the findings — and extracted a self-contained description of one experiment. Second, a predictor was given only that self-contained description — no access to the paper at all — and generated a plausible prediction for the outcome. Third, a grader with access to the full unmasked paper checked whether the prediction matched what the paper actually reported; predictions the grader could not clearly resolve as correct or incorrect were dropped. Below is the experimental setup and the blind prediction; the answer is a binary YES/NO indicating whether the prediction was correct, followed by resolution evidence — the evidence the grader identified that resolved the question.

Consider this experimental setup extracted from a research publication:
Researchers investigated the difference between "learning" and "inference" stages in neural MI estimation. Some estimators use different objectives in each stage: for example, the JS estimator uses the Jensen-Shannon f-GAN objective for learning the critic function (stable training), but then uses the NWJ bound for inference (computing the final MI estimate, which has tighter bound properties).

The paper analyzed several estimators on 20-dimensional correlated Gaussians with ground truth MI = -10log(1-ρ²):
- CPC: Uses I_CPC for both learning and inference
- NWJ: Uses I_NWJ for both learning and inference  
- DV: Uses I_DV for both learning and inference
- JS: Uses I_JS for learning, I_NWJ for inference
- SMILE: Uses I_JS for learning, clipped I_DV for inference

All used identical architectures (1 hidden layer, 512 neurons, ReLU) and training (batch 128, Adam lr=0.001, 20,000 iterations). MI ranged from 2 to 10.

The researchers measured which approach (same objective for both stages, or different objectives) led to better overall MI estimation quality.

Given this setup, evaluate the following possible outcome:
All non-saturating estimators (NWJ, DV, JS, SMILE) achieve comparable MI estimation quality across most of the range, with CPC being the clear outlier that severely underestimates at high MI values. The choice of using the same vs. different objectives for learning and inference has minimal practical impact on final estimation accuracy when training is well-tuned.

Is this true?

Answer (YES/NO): NO